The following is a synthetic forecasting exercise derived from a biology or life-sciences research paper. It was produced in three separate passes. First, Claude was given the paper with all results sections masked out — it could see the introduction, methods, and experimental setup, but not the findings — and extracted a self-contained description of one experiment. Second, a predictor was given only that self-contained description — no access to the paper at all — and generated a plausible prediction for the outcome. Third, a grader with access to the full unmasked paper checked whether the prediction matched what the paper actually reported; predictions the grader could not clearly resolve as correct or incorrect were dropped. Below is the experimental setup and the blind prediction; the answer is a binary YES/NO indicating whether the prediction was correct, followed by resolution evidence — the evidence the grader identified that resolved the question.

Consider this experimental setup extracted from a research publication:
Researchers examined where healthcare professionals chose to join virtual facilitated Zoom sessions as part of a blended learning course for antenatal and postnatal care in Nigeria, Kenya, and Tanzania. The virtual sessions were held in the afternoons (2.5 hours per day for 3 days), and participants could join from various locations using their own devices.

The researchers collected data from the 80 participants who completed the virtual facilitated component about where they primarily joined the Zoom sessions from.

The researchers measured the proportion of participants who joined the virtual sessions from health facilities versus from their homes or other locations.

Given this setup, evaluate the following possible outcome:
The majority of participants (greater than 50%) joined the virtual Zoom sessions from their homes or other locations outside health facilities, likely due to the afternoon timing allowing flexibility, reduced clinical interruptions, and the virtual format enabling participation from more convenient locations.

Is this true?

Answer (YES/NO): NO